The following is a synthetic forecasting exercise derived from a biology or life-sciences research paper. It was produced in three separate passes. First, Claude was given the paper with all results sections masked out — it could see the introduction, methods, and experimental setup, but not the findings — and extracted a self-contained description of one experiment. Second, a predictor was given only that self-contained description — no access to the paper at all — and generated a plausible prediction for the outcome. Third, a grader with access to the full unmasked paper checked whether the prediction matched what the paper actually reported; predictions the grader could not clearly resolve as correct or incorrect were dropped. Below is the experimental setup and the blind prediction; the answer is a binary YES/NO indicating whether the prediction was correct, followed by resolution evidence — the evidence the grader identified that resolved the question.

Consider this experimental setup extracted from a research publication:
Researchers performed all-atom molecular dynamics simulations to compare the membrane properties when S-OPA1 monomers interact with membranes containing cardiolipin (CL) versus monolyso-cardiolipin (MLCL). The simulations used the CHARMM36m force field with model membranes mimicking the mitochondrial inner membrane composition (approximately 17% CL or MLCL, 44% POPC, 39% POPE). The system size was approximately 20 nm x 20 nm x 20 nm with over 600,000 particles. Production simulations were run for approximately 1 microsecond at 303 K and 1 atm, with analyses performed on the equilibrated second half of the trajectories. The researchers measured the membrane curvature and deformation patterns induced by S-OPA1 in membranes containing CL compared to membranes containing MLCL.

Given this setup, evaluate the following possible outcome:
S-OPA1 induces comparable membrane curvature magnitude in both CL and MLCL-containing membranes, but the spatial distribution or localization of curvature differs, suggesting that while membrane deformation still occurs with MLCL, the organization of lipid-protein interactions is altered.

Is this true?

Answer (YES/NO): NO